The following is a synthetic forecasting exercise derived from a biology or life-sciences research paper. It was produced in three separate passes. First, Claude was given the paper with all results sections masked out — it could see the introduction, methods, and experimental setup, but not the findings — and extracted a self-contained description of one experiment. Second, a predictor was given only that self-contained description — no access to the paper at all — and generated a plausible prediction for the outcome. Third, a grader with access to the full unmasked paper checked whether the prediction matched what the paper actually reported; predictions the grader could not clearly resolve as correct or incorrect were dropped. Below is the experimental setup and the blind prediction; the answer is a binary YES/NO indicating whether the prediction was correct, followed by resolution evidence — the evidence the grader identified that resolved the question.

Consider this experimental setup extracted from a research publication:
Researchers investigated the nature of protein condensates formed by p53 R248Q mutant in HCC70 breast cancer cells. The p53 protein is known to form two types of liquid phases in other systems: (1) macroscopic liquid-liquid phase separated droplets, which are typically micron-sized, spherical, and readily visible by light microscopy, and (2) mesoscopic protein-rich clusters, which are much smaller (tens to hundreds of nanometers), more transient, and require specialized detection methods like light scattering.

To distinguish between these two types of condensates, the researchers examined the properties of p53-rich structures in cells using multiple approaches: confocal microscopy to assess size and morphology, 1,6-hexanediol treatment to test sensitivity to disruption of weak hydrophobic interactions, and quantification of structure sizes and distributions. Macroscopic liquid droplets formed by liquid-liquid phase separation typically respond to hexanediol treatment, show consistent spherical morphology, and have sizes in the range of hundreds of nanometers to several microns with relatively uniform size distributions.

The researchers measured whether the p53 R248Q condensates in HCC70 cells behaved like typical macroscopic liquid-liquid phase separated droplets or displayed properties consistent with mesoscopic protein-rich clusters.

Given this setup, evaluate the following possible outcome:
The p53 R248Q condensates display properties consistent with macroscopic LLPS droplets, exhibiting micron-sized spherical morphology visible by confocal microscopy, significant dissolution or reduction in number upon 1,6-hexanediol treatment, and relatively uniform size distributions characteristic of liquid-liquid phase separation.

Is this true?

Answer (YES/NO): NO